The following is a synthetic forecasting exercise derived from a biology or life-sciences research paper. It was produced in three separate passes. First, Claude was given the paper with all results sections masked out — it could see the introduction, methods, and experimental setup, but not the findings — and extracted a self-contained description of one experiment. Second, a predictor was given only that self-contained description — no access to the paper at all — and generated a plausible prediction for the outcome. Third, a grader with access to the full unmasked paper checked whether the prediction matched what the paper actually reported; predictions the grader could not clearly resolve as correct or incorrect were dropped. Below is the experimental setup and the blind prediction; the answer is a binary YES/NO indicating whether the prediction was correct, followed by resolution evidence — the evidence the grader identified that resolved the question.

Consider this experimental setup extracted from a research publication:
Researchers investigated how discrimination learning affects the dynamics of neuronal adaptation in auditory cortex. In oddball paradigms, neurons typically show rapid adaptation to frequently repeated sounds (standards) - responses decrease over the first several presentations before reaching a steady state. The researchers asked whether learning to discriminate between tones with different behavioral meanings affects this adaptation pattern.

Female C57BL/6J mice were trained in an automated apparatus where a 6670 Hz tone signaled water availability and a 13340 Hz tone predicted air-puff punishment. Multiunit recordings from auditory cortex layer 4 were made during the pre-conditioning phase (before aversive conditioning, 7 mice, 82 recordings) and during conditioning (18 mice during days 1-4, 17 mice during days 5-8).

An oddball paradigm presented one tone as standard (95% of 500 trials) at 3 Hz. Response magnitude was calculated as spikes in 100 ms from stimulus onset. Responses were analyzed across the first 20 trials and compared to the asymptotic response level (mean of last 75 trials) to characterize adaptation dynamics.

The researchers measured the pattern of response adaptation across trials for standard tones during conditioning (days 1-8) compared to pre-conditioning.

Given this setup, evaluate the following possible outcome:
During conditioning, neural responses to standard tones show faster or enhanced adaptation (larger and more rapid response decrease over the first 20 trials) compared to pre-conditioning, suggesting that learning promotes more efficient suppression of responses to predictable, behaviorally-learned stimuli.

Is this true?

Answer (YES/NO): YES